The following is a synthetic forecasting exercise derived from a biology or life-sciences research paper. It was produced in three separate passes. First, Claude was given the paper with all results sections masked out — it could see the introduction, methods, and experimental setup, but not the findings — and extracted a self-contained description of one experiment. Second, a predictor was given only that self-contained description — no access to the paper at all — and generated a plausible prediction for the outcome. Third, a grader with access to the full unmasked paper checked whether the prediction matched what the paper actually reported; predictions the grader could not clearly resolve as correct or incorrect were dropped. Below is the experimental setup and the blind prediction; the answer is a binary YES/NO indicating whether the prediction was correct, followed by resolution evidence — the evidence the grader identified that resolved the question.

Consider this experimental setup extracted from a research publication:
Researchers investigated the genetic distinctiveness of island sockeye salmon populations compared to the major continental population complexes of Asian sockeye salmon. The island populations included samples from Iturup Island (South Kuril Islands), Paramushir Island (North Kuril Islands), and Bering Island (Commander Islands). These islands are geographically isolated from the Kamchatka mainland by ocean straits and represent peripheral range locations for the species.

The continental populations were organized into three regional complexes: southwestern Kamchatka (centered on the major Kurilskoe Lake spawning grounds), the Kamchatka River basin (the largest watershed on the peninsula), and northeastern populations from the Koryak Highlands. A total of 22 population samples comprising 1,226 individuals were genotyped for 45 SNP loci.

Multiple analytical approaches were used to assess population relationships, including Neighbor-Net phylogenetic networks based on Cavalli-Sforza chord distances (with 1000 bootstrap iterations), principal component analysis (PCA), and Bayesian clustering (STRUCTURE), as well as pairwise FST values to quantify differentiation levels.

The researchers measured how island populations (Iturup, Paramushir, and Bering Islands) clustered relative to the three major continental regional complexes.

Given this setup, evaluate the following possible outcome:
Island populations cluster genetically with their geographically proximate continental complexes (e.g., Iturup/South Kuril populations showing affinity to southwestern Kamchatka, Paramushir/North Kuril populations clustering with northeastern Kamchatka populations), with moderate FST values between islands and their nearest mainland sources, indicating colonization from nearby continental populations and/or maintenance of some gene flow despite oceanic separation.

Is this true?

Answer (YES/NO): NO